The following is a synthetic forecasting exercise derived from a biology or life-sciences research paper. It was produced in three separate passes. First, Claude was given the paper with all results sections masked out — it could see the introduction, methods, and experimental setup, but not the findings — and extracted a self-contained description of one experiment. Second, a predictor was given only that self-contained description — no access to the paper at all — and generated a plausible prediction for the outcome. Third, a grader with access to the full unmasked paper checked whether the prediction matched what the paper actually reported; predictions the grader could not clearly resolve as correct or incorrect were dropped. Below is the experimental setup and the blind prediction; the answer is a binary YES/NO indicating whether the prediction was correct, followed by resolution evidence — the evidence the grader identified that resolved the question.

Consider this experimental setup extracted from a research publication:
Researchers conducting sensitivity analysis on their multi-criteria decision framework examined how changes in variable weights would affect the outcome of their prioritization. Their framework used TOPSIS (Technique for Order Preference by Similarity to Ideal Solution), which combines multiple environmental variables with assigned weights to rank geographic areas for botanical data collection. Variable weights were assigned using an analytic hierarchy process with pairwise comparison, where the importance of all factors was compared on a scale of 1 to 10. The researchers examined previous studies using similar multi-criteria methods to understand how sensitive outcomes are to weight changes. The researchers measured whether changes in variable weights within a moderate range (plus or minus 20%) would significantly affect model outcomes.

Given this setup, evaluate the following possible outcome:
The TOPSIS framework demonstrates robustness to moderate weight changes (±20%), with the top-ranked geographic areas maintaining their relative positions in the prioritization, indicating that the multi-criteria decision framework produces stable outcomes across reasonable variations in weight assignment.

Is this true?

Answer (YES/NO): YES